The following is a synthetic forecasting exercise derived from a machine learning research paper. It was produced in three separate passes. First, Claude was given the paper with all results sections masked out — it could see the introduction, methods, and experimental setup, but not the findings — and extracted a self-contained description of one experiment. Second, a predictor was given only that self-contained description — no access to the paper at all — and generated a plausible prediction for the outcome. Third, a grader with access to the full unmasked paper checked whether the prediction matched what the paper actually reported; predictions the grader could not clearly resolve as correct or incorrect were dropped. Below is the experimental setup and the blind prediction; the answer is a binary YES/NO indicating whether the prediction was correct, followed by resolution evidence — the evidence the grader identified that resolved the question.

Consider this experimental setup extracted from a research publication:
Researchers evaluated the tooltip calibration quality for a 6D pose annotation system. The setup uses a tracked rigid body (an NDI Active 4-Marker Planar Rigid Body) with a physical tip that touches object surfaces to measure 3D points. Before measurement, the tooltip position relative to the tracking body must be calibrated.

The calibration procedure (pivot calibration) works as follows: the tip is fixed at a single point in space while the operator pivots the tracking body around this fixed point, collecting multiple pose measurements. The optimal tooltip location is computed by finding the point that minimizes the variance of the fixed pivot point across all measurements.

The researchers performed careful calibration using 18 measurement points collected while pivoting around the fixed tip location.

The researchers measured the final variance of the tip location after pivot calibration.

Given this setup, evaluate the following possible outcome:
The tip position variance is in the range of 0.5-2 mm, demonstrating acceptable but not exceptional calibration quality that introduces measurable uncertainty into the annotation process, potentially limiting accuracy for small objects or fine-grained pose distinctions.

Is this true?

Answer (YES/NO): NO